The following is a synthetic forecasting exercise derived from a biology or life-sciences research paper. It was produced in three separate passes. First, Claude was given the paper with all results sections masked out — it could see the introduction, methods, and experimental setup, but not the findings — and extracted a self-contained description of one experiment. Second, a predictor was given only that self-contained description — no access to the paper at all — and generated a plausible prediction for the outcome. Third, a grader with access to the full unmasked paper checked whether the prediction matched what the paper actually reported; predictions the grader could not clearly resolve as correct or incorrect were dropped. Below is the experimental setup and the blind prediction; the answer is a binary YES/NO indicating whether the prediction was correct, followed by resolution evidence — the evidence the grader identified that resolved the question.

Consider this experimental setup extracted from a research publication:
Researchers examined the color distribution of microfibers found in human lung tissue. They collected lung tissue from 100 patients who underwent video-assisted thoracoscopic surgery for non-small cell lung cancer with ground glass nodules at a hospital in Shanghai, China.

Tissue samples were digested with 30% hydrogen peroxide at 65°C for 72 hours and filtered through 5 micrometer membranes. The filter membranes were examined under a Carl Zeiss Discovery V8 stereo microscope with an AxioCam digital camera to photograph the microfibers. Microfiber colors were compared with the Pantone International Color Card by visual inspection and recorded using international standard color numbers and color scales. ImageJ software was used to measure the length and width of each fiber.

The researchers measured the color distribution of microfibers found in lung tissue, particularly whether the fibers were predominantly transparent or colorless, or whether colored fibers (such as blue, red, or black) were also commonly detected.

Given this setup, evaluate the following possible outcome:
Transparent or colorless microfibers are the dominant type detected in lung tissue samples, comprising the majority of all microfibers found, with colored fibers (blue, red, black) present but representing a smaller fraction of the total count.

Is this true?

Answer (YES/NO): NO